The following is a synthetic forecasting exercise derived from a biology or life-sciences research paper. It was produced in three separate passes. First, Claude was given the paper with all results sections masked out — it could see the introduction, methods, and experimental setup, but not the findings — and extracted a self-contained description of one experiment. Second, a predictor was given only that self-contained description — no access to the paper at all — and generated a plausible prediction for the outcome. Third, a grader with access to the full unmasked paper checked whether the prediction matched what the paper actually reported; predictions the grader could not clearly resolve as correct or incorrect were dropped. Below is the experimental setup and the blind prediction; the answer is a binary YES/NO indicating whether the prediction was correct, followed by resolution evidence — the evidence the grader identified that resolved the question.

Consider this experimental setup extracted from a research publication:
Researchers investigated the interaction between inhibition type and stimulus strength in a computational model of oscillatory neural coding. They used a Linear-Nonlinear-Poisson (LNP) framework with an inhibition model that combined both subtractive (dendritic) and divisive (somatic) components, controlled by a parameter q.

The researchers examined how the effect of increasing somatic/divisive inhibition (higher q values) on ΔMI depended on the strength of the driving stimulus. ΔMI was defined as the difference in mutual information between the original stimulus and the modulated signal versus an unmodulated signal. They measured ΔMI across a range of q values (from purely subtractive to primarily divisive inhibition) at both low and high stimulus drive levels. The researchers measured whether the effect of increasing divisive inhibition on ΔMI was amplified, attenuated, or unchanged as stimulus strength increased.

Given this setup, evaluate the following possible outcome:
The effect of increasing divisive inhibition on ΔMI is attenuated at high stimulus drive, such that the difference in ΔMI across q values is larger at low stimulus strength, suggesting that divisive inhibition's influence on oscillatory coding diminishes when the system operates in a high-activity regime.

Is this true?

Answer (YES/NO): NO